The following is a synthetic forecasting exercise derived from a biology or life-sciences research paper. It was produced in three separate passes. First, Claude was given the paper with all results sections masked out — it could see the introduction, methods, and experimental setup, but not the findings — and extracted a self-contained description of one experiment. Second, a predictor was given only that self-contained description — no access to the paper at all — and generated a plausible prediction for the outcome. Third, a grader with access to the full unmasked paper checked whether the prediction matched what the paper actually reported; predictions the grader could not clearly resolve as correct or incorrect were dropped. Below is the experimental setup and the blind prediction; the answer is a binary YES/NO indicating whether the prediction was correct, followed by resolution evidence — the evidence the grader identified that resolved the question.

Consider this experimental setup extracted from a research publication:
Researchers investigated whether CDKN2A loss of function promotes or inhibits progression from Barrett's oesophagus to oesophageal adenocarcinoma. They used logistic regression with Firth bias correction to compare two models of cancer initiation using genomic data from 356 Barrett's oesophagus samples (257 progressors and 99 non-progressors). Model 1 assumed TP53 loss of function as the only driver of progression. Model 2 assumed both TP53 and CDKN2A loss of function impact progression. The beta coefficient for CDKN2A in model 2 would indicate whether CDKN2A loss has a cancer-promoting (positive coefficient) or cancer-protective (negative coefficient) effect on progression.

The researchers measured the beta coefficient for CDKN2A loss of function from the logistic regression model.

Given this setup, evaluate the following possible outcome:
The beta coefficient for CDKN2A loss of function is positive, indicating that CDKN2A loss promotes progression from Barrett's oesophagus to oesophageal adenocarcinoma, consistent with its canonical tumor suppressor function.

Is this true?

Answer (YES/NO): NO